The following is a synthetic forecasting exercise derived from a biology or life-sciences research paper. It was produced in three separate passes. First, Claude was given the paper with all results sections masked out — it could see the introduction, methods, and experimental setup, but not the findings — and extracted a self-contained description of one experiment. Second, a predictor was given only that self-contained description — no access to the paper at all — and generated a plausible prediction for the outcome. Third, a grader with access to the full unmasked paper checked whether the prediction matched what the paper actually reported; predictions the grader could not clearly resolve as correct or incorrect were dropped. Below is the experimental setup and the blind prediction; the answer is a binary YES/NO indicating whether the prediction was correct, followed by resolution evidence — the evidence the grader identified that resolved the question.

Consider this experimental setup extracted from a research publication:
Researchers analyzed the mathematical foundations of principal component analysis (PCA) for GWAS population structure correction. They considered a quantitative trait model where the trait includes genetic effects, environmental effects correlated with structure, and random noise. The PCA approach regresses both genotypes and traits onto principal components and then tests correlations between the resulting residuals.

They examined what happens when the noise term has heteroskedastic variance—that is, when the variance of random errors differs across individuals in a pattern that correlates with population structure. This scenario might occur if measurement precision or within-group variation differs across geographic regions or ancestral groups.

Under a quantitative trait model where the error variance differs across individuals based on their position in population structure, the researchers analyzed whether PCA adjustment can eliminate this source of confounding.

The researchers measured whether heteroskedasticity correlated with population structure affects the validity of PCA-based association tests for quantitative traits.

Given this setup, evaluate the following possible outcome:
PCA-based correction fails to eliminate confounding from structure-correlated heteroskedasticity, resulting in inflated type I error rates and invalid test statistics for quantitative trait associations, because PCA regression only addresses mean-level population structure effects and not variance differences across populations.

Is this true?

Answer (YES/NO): YES